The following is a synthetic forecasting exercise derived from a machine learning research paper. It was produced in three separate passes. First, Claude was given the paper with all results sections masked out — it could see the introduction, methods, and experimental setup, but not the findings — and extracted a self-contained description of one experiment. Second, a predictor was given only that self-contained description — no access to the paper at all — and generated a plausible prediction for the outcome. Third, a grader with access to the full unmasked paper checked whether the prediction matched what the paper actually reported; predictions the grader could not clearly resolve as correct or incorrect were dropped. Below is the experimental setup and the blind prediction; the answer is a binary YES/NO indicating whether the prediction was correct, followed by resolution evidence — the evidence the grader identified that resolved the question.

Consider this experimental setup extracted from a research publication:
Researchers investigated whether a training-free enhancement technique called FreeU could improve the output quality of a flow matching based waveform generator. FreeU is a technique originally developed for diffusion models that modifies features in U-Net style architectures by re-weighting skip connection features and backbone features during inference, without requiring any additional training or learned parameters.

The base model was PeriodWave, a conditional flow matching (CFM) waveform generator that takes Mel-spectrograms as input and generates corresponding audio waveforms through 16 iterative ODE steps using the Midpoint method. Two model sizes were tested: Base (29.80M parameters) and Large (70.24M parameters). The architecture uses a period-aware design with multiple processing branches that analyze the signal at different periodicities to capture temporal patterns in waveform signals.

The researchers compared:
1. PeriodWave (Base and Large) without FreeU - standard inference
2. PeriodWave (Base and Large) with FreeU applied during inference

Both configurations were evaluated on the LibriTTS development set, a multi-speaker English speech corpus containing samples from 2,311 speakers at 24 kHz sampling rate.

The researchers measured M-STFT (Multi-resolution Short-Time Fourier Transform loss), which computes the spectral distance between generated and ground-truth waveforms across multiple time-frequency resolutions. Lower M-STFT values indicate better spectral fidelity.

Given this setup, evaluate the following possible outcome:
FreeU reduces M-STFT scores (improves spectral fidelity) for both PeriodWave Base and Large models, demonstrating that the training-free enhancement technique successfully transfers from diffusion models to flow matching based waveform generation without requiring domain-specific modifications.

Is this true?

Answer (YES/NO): YES